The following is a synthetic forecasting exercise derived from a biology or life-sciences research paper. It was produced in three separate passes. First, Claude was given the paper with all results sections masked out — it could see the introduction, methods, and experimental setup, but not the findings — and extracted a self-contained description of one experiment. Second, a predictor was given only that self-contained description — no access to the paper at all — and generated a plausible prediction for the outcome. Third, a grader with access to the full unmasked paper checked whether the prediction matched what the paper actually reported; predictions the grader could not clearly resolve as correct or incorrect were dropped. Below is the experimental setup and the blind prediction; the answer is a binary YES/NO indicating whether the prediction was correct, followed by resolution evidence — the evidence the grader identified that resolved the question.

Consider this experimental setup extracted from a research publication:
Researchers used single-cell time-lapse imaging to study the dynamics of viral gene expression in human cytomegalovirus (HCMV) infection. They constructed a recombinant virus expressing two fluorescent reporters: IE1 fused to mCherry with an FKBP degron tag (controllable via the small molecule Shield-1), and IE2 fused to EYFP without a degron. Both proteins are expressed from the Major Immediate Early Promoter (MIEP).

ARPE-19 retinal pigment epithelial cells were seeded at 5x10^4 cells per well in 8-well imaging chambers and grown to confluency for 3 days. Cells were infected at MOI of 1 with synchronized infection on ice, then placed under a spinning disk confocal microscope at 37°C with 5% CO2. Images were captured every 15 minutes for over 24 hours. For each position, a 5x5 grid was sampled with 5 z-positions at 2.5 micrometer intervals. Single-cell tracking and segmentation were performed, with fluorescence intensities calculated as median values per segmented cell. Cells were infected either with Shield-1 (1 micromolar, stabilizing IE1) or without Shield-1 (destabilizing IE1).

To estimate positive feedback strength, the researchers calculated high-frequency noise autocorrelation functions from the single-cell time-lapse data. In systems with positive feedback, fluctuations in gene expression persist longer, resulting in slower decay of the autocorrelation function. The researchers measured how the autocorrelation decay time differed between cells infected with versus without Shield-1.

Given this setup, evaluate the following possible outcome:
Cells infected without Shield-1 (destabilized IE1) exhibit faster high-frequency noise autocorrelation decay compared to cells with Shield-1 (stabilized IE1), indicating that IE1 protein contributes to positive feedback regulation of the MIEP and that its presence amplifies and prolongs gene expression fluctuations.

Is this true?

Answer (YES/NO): YES